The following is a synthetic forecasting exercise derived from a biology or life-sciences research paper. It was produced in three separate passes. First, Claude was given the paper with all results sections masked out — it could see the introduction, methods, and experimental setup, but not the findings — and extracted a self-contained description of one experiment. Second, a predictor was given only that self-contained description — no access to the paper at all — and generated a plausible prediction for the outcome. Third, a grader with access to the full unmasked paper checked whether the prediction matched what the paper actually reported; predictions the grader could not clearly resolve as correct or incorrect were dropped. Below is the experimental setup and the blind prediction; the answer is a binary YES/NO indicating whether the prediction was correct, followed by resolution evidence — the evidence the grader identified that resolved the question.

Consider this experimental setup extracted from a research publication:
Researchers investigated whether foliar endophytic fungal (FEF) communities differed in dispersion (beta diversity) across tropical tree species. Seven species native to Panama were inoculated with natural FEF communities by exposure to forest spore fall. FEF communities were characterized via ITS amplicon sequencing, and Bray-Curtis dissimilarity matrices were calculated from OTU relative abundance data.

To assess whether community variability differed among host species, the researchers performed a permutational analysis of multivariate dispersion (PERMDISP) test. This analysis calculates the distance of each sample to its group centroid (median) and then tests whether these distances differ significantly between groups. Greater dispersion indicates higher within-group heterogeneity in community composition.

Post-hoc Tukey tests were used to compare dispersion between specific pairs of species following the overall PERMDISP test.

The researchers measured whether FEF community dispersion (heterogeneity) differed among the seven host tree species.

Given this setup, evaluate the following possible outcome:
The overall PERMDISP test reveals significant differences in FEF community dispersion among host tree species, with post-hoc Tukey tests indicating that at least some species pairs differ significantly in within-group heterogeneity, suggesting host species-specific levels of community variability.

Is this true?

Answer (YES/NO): NO